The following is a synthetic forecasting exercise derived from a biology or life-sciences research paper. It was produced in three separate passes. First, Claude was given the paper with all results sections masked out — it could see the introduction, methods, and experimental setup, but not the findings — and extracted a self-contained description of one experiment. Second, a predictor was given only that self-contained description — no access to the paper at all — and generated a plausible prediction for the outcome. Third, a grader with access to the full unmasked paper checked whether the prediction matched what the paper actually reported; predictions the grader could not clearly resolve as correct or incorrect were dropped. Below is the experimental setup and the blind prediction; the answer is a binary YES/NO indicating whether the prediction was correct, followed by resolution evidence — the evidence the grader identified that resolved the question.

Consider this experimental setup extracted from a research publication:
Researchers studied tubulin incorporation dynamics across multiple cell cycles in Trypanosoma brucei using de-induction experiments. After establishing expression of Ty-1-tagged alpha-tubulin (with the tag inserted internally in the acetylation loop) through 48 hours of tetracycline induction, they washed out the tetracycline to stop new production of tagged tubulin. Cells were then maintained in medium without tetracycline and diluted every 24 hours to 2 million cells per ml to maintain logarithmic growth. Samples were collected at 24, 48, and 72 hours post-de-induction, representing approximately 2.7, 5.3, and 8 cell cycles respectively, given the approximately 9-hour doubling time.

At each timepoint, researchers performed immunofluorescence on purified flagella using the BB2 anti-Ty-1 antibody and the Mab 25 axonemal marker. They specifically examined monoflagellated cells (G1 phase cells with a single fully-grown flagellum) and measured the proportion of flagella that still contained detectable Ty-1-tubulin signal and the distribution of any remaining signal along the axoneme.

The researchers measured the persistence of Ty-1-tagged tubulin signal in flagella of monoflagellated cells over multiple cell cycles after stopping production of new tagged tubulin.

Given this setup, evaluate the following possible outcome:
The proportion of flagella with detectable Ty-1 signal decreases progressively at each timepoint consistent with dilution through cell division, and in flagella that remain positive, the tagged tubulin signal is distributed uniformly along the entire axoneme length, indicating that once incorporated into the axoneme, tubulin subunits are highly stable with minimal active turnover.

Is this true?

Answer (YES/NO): NO